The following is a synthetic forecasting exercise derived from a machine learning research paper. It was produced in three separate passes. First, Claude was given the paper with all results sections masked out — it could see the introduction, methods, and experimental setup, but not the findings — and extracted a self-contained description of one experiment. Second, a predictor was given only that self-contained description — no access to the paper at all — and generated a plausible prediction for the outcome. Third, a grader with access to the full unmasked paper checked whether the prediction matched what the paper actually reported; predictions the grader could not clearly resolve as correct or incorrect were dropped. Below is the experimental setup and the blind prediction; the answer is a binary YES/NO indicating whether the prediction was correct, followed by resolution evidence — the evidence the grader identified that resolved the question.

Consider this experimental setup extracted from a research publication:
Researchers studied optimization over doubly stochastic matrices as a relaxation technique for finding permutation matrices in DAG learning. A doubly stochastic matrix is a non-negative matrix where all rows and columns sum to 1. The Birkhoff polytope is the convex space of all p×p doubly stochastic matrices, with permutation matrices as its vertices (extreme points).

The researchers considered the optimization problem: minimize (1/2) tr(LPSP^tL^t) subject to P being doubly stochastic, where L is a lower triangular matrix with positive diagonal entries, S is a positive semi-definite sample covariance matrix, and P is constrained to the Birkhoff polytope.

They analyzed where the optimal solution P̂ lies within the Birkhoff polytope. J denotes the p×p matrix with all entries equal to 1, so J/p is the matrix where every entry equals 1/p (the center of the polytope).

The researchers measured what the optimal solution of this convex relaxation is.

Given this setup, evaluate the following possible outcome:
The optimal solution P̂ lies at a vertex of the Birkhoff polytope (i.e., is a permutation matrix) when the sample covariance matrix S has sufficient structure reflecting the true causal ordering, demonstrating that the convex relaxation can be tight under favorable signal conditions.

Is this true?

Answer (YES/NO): NO